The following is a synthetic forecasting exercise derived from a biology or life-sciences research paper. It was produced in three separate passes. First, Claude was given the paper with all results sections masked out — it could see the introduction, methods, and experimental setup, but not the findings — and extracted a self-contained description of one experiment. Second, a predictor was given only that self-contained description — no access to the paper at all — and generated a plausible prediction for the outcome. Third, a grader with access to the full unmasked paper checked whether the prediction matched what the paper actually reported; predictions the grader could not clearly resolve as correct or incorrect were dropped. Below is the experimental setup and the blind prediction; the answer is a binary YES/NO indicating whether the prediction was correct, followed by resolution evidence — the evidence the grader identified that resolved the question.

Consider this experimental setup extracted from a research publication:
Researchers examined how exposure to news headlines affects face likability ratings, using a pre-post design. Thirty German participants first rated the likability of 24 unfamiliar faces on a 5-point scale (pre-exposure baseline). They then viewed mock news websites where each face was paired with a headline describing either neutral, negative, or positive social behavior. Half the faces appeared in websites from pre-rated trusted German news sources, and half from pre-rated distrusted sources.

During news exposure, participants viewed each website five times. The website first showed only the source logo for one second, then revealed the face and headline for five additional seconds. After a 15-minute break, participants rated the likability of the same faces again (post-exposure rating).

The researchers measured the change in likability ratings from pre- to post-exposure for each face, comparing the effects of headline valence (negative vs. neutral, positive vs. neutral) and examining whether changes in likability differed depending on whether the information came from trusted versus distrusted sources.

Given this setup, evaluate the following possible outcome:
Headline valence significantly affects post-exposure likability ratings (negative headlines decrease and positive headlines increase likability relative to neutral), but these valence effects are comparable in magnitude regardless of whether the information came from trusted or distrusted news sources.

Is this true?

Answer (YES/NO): YES